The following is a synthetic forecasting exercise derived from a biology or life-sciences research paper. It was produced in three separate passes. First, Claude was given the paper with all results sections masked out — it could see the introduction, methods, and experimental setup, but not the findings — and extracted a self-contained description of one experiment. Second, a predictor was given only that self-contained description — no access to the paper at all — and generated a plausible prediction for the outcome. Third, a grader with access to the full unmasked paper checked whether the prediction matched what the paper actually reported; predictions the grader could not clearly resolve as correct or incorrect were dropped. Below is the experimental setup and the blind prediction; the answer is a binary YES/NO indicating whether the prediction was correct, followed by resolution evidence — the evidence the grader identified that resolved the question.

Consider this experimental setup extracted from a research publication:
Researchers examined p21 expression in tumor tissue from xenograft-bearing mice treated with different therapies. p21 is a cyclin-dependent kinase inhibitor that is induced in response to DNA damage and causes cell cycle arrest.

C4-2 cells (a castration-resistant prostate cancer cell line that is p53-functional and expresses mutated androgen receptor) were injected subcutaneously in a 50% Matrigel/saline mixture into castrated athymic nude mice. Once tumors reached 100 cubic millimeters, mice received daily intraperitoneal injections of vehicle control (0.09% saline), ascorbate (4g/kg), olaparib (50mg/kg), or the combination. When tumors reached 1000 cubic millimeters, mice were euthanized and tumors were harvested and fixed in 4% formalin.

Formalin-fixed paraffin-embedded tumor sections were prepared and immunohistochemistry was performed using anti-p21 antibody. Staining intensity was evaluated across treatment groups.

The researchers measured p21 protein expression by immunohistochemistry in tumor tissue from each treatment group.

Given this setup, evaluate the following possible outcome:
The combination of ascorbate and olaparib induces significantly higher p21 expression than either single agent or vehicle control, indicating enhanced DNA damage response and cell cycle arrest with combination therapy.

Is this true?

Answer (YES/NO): YES